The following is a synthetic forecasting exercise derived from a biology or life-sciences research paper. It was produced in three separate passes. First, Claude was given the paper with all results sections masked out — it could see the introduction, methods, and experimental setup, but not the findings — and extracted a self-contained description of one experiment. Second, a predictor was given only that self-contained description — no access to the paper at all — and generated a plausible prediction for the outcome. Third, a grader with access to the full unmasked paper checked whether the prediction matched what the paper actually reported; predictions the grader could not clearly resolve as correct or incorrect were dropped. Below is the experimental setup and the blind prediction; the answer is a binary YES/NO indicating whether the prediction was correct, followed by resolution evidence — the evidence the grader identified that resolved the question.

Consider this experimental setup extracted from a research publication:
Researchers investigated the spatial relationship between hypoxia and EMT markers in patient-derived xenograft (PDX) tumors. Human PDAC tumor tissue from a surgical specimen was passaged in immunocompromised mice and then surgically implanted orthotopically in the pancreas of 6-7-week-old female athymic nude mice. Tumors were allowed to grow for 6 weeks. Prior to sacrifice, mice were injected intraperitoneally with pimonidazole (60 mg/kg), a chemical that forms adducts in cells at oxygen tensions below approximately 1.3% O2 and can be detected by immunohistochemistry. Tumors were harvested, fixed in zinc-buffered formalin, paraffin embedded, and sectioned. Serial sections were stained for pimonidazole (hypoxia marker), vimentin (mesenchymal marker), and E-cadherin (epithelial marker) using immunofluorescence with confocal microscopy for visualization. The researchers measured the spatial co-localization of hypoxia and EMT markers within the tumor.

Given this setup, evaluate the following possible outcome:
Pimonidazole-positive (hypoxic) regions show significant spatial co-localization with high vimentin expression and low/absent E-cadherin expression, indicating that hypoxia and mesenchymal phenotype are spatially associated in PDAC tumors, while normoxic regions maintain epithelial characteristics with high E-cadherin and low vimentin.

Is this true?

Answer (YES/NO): YES